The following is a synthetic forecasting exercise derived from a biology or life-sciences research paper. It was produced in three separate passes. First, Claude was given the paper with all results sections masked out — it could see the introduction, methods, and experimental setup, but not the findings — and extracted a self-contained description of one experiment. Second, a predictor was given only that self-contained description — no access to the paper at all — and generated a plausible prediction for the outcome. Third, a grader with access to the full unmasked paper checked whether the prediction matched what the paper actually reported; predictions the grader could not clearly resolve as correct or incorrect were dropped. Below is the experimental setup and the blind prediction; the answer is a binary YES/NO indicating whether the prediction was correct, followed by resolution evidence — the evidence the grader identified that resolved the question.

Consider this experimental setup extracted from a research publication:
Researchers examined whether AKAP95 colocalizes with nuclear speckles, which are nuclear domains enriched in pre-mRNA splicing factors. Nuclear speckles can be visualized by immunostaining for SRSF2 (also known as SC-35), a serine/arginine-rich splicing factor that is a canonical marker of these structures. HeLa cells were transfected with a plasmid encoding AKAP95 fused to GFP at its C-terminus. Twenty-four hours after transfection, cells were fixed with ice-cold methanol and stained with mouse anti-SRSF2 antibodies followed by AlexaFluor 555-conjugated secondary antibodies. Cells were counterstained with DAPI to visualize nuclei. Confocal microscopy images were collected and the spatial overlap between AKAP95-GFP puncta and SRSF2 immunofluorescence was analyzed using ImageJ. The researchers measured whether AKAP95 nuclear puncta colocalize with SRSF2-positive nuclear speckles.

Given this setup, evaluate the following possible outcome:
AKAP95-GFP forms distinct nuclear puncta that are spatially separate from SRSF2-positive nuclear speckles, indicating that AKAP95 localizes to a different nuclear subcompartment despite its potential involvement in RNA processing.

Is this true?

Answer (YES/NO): NO